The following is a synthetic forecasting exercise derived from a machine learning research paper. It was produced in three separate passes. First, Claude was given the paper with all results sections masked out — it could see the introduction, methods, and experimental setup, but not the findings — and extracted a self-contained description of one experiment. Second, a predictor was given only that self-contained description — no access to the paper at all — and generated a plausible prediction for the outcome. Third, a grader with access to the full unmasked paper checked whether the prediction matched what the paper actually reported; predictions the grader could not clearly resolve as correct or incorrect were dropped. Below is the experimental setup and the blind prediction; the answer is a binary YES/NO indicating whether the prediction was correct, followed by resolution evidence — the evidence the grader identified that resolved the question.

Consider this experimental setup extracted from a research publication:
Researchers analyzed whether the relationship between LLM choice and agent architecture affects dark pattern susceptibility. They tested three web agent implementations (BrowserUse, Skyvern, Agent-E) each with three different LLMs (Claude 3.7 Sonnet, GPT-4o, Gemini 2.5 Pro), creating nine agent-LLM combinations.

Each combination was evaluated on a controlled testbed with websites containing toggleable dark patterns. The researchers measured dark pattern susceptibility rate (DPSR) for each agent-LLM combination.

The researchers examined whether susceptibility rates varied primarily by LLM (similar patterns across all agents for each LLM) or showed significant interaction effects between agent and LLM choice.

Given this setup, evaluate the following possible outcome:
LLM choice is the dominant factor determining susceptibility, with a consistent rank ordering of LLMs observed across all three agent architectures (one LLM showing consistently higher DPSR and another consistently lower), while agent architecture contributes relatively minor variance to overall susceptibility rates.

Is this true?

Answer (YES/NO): NO